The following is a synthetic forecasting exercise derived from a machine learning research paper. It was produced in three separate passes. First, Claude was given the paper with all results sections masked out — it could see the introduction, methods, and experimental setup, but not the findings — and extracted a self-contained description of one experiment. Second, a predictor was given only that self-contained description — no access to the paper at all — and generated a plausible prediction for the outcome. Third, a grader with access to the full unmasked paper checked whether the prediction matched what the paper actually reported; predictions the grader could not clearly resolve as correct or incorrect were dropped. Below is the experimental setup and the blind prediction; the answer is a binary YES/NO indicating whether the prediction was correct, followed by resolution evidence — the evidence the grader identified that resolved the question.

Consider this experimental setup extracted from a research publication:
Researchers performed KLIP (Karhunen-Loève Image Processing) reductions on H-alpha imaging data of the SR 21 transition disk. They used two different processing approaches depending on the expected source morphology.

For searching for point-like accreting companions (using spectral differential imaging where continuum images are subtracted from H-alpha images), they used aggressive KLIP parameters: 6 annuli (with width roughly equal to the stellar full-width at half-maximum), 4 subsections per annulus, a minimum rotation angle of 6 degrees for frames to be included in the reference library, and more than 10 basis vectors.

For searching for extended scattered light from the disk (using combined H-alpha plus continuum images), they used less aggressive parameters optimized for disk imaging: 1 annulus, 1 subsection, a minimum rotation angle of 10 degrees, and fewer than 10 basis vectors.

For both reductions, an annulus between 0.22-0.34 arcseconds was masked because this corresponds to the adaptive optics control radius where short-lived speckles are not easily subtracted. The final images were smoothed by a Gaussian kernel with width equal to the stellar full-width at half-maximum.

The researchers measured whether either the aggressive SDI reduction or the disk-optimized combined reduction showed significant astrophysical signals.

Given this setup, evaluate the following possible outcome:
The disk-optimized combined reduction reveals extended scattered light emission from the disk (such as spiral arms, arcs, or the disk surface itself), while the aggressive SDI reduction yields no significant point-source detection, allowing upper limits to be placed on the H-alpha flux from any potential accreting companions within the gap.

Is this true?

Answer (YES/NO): NO